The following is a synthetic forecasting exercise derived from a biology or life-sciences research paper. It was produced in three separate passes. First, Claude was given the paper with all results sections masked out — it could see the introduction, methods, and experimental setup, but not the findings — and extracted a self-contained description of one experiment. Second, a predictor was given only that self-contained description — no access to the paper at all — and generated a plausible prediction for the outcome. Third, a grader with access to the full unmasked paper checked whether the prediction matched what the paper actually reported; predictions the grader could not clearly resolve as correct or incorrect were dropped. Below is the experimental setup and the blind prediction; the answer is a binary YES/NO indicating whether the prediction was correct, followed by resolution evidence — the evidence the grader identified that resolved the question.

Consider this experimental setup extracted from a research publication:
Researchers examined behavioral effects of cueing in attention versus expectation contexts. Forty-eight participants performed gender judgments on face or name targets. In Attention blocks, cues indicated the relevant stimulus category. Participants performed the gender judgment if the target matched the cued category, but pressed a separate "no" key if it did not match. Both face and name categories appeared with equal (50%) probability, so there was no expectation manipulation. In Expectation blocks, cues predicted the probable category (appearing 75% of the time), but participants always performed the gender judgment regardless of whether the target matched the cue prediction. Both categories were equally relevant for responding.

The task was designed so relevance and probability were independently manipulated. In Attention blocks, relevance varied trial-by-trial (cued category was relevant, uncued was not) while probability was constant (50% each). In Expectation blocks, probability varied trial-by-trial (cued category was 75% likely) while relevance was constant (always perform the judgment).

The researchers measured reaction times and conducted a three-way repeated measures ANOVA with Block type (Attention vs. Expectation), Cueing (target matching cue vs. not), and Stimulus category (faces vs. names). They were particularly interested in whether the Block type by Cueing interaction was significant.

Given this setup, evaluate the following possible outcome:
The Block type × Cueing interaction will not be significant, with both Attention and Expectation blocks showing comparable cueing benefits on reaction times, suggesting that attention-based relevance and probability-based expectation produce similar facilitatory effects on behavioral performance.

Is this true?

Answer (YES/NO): NO